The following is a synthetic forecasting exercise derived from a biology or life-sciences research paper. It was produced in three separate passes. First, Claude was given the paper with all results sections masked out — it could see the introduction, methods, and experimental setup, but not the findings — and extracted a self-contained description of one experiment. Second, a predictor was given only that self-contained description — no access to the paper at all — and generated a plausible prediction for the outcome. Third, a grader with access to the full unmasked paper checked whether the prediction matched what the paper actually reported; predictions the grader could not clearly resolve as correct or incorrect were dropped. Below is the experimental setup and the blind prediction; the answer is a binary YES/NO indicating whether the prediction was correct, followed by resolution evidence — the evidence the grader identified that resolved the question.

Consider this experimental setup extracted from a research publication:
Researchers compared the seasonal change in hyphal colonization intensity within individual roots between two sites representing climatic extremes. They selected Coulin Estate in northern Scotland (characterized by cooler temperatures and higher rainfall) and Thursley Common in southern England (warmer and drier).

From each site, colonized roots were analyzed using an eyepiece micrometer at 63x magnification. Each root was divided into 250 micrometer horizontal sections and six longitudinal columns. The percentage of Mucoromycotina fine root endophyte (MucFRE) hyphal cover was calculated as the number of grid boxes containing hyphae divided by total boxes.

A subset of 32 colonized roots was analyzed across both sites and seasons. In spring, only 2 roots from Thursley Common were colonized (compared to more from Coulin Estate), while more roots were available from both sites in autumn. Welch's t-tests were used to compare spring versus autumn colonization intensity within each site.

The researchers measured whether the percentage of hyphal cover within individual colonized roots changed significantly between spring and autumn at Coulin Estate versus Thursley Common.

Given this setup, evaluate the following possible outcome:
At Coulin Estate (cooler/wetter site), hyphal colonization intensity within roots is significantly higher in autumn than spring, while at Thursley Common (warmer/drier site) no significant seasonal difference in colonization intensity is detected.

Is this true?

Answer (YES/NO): YES